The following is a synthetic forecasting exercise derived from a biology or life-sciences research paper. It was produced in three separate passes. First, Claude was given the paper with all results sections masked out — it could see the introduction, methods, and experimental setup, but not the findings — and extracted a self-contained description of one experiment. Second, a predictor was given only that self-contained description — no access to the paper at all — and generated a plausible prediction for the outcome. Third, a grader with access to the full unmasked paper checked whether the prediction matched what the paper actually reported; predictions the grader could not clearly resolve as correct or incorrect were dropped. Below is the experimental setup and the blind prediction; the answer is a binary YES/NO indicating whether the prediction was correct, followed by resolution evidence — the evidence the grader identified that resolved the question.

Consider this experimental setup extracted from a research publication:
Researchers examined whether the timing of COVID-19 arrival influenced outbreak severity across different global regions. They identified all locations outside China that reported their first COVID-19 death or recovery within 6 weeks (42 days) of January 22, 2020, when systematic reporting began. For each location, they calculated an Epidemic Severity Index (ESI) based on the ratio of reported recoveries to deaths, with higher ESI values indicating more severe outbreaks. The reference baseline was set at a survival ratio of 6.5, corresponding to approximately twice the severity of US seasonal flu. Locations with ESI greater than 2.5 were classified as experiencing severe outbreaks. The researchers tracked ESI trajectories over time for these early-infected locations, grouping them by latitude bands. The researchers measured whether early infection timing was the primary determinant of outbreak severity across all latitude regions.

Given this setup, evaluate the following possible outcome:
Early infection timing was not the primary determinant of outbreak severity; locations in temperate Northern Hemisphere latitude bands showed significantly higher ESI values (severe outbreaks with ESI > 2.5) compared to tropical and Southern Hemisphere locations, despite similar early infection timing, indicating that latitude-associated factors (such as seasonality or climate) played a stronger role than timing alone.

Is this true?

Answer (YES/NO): YES